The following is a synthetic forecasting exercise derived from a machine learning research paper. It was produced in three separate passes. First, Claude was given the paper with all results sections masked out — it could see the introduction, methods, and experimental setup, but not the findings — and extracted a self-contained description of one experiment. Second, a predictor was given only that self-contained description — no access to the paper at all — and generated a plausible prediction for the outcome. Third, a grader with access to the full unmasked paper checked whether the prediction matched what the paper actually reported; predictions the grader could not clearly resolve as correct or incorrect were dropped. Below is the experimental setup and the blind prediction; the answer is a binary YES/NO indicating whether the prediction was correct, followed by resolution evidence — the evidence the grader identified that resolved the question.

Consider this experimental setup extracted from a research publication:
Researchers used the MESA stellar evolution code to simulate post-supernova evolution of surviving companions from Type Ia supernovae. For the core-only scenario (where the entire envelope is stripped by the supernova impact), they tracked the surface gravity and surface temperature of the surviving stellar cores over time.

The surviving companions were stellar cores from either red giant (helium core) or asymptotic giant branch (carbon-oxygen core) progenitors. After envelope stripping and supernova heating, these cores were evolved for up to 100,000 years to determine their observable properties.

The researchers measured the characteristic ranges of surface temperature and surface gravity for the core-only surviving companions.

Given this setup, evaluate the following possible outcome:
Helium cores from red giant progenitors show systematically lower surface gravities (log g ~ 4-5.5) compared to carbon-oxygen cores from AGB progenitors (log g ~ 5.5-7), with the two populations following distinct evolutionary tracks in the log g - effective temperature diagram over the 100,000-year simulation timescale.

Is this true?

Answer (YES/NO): NO